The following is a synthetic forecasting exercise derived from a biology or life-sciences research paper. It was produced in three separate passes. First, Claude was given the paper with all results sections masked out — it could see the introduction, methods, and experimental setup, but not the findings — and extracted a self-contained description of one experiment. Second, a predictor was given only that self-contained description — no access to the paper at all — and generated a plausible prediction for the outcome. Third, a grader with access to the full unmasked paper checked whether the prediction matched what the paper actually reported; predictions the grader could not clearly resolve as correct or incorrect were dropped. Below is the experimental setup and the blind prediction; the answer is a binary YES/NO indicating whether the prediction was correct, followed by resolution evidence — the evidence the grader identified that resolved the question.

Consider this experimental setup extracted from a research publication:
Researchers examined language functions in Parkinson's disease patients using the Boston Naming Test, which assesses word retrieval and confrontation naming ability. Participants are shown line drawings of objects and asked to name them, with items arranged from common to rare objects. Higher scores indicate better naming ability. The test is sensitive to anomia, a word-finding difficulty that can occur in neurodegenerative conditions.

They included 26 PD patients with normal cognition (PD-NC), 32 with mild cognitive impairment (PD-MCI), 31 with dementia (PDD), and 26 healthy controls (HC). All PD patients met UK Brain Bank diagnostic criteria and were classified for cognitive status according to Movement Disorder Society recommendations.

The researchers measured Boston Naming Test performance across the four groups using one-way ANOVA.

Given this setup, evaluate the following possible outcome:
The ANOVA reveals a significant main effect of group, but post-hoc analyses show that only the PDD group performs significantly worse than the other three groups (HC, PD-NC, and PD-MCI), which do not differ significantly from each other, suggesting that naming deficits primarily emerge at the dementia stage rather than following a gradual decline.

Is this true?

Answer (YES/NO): NO